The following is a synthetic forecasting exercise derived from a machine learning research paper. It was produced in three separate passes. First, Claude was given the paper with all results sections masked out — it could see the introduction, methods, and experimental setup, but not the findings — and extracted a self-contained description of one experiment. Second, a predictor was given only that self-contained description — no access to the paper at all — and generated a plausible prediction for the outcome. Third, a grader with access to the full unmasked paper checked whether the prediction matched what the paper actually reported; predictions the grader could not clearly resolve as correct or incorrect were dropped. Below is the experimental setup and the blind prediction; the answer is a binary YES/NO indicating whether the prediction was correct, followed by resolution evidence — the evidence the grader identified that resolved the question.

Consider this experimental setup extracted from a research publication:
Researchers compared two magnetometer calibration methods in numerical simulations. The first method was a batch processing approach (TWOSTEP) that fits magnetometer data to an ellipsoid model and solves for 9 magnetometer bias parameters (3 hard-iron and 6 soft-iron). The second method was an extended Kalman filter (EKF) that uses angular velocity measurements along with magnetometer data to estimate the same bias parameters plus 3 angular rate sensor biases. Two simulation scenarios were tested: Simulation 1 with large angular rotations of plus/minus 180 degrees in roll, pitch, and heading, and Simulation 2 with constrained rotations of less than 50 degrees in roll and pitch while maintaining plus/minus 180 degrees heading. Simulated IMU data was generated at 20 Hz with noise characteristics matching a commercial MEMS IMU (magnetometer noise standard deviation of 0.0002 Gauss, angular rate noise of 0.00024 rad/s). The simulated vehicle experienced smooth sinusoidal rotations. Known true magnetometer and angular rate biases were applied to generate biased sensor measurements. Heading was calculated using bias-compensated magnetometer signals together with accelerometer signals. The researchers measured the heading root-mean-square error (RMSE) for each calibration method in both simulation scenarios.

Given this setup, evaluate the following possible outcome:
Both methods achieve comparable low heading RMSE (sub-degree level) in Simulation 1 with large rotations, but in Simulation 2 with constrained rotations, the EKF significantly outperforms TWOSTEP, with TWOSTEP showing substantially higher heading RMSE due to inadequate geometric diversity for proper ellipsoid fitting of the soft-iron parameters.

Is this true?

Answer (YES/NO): YES